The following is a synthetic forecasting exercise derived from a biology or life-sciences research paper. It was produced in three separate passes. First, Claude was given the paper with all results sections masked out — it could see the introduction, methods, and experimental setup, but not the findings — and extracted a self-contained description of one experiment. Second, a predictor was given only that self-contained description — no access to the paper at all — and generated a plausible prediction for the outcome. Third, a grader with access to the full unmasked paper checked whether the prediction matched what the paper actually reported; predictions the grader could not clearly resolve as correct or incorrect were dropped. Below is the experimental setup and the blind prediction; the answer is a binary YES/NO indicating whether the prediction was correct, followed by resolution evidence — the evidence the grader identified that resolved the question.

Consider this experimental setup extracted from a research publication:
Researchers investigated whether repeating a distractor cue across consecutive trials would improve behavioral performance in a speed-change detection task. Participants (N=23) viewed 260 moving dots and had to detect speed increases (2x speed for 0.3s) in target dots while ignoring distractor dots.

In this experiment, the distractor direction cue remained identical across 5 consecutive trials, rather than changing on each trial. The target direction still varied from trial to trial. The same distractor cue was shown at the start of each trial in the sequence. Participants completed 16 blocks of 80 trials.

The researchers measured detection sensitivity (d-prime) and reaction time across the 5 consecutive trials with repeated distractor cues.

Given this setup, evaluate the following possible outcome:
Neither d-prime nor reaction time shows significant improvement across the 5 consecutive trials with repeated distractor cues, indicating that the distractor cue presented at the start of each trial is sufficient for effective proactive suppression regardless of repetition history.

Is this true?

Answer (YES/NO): NO